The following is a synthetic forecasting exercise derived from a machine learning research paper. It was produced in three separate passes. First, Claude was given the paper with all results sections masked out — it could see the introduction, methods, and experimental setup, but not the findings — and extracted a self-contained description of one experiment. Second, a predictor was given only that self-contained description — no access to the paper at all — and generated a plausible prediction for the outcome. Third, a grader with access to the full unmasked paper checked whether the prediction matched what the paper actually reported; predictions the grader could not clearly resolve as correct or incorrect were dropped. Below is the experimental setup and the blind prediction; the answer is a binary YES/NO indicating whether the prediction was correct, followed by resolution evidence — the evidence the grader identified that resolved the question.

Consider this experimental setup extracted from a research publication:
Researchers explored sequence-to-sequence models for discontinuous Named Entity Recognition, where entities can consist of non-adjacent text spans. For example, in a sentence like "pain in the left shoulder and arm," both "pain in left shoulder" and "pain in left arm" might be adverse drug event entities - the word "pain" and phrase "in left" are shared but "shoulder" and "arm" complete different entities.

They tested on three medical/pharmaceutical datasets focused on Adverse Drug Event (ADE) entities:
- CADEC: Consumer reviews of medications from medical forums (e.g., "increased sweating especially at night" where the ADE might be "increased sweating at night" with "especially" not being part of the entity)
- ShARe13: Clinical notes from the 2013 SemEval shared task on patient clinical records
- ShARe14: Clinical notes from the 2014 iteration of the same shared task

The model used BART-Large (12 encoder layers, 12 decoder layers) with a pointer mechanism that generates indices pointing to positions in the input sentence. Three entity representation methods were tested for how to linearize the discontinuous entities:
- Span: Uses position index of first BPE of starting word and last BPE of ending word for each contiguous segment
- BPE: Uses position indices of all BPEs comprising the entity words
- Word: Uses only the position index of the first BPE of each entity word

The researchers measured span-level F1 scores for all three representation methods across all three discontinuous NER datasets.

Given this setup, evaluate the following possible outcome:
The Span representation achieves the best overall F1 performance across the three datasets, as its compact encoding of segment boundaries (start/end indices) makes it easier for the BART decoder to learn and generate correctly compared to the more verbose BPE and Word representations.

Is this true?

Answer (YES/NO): NO